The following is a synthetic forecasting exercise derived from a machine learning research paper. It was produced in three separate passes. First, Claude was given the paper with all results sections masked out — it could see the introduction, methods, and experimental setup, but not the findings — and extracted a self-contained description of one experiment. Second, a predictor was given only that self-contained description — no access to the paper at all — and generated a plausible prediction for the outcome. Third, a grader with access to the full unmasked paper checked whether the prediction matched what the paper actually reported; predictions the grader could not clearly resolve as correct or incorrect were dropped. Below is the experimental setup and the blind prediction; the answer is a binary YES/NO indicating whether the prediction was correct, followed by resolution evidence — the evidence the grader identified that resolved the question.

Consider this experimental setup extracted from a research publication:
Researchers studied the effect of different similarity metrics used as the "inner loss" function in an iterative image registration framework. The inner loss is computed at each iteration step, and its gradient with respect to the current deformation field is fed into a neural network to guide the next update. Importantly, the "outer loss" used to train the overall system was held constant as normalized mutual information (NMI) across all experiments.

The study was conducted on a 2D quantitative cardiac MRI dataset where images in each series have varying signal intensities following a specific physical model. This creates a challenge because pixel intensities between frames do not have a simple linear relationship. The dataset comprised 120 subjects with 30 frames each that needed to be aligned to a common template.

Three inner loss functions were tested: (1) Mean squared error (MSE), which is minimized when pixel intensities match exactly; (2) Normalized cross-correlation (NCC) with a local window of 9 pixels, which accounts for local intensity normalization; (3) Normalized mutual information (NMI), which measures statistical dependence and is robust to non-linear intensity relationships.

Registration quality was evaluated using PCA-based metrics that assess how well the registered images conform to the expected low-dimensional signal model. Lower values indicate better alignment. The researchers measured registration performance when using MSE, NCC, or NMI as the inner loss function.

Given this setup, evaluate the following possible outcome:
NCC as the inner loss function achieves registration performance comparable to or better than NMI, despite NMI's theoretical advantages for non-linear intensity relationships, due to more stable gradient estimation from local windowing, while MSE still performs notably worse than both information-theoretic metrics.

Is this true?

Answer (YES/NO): NO